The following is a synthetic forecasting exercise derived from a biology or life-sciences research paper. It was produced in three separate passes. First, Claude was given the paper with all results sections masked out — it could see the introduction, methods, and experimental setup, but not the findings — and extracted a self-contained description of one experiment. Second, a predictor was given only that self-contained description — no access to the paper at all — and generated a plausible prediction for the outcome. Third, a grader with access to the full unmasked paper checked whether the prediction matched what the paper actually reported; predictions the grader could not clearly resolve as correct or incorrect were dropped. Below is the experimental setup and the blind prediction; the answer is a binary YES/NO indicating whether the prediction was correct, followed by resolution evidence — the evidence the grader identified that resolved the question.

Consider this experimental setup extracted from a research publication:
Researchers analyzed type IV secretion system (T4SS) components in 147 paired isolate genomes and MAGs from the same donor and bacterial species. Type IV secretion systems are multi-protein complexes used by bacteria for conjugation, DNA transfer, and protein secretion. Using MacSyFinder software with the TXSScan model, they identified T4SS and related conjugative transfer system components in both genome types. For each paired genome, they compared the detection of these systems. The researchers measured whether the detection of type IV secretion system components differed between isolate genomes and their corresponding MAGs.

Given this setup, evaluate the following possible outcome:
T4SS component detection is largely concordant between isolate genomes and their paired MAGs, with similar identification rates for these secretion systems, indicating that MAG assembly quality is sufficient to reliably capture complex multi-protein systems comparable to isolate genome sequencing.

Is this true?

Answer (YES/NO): NO